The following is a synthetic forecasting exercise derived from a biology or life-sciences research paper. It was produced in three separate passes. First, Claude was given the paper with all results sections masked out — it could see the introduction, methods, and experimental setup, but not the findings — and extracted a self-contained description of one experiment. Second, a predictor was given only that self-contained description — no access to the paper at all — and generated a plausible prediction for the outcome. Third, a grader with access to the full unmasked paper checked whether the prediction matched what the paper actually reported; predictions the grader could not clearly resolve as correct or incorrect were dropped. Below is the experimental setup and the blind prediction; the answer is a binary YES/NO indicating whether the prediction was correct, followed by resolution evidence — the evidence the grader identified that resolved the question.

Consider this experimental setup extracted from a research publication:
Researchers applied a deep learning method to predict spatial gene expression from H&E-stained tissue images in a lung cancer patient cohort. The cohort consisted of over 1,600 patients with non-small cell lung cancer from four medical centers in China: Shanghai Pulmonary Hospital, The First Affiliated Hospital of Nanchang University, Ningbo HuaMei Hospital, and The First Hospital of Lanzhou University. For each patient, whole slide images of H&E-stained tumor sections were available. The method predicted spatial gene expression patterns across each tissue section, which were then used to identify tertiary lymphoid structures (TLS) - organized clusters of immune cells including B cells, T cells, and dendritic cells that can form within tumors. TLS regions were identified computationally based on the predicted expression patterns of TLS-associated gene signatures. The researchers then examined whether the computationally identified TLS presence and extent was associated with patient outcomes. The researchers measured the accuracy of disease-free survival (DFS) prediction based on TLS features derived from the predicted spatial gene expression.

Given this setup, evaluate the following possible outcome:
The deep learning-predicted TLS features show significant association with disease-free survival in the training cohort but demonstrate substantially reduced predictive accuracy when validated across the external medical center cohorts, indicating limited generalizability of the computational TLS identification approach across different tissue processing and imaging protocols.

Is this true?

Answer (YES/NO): NO